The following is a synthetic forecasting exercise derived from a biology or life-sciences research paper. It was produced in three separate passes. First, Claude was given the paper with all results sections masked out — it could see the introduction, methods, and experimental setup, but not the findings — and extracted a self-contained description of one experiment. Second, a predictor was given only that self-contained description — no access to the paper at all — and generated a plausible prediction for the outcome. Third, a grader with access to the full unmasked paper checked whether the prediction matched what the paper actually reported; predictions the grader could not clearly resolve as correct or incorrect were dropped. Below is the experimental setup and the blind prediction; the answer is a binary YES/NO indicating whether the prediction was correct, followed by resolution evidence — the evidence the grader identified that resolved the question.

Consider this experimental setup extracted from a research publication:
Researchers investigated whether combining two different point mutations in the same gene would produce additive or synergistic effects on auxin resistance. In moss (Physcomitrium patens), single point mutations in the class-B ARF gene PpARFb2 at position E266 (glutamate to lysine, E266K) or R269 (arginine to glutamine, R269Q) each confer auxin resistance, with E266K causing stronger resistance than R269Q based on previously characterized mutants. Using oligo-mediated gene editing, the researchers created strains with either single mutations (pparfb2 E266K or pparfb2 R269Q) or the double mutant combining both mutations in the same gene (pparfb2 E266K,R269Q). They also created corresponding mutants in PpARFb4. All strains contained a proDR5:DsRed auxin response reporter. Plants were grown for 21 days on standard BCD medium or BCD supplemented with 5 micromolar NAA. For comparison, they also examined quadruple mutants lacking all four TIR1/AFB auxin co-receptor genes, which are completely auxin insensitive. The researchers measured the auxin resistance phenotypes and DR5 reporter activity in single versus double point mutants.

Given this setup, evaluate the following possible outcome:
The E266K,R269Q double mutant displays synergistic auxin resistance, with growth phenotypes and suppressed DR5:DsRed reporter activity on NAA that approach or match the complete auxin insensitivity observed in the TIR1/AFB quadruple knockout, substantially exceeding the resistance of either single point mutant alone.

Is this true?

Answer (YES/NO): YES